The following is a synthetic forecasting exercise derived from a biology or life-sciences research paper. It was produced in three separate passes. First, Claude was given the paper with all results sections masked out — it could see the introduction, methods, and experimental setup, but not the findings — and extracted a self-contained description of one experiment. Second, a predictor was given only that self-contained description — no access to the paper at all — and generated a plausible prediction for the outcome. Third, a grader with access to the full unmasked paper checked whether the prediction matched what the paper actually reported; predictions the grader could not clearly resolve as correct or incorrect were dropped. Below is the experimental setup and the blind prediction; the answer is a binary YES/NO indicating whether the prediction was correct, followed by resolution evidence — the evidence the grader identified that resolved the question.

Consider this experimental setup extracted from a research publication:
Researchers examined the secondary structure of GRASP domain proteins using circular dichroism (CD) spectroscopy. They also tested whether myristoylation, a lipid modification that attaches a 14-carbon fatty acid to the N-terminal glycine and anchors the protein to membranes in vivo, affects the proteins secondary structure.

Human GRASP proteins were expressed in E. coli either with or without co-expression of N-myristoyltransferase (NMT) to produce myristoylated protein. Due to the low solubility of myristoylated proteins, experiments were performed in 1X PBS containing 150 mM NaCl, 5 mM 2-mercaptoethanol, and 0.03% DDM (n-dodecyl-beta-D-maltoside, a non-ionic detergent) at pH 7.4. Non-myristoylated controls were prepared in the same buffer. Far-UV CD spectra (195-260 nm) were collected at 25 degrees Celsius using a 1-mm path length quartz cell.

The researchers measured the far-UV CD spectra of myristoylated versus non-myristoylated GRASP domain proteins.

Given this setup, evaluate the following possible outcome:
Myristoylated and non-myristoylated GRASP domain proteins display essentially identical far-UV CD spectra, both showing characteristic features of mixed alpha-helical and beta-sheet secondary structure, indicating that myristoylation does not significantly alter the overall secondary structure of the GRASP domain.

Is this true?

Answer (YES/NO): YES